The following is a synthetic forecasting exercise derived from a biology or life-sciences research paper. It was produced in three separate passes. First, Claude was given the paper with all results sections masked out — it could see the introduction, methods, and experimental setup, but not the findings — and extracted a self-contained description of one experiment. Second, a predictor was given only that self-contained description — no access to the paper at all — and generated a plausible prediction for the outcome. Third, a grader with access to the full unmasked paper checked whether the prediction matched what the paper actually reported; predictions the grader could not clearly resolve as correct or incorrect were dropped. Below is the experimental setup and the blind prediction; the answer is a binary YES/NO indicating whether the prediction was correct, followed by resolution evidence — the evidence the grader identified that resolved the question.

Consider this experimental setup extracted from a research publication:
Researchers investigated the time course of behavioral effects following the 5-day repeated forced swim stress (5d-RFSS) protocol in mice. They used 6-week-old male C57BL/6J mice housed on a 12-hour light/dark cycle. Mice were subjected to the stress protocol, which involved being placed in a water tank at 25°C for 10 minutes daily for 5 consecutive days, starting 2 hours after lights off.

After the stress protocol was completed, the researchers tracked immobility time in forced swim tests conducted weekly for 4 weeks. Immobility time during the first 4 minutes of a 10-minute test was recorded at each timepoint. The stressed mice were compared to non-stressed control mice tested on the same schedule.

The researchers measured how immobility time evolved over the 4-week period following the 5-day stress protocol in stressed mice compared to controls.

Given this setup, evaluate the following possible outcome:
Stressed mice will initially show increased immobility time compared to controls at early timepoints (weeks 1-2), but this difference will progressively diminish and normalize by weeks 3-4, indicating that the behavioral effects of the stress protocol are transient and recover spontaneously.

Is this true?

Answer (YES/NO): NO